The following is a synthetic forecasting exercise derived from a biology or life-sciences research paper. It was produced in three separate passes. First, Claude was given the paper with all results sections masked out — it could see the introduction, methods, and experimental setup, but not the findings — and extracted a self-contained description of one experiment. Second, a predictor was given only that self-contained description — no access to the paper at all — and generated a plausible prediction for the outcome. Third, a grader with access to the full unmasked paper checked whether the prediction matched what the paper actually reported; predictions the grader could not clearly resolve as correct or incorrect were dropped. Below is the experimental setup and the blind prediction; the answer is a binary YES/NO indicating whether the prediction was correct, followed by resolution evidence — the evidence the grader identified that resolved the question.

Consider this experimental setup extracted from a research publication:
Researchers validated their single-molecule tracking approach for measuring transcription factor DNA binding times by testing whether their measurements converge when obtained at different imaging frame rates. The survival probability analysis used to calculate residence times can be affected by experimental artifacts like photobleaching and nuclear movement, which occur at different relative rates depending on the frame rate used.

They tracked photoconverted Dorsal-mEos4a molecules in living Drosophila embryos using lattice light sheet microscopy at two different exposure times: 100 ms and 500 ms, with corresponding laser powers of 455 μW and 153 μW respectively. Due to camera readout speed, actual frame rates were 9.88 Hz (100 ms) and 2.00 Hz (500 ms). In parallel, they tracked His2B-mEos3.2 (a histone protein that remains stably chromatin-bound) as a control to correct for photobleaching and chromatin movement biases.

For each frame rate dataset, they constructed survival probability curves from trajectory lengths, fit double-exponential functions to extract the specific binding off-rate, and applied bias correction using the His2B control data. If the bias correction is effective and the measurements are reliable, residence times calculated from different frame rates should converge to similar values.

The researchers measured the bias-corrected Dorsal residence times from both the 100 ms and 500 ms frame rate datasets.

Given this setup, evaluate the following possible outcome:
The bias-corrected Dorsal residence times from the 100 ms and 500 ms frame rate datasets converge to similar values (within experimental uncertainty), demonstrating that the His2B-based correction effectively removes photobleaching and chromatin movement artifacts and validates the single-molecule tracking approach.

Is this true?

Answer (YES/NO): YES